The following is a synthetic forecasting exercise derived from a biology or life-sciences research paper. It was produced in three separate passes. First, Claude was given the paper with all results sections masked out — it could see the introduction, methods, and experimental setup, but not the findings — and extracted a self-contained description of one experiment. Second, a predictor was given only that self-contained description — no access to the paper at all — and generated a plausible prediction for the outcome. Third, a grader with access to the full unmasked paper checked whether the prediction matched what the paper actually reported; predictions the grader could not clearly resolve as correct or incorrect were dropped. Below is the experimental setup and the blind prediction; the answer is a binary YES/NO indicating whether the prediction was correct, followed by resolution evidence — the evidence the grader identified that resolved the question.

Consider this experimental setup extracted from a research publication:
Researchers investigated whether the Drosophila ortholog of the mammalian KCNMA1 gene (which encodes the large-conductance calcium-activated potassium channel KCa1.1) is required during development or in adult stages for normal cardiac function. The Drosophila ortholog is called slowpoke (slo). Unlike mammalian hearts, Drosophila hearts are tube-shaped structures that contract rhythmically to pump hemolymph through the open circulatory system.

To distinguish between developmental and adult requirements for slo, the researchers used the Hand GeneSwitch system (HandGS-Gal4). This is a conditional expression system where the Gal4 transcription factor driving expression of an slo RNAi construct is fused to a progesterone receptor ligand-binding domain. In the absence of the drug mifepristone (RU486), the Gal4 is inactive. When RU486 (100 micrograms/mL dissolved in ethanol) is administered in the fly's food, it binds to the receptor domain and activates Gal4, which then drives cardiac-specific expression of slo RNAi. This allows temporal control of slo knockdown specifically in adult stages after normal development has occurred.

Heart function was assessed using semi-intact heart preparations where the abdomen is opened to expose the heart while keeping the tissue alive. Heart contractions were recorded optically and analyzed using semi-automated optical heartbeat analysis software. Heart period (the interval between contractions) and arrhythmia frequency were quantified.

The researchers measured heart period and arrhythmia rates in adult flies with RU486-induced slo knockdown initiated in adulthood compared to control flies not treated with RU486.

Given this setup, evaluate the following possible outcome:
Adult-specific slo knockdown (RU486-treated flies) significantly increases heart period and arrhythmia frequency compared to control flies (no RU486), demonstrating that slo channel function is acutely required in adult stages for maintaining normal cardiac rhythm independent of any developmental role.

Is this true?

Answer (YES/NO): YES